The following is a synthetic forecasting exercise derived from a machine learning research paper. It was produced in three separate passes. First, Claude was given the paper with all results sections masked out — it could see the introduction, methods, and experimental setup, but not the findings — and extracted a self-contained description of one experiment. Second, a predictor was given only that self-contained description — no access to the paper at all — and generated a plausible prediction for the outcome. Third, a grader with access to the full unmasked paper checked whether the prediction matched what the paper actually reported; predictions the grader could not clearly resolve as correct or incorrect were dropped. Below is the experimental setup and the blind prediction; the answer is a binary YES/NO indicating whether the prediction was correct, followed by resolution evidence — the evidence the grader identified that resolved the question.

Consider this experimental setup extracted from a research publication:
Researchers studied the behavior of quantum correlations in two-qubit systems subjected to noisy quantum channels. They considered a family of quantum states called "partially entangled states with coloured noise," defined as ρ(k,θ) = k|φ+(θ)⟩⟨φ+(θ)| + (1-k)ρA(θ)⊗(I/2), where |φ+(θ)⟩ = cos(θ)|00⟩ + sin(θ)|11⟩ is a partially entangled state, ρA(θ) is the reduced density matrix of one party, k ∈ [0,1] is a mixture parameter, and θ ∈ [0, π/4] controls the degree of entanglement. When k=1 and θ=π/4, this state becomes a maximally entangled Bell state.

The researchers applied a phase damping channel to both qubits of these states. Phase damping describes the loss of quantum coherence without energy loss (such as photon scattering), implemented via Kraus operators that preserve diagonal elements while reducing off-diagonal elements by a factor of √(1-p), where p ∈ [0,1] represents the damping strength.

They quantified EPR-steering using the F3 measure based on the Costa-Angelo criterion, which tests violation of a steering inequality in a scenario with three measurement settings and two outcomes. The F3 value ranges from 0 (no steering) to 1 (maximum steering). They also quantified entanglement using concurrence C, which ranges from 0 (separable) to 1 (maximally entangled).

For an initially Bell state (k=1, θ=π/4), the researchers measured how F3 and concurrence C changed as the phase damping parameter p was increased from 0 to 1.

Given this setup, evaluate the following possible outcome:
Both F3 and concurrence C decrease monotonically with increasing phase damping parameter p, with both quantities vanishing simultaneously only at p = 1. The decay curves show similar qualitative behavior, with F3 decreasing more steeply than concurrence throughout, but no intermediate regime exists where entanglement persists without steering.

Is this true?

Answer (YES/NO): NO